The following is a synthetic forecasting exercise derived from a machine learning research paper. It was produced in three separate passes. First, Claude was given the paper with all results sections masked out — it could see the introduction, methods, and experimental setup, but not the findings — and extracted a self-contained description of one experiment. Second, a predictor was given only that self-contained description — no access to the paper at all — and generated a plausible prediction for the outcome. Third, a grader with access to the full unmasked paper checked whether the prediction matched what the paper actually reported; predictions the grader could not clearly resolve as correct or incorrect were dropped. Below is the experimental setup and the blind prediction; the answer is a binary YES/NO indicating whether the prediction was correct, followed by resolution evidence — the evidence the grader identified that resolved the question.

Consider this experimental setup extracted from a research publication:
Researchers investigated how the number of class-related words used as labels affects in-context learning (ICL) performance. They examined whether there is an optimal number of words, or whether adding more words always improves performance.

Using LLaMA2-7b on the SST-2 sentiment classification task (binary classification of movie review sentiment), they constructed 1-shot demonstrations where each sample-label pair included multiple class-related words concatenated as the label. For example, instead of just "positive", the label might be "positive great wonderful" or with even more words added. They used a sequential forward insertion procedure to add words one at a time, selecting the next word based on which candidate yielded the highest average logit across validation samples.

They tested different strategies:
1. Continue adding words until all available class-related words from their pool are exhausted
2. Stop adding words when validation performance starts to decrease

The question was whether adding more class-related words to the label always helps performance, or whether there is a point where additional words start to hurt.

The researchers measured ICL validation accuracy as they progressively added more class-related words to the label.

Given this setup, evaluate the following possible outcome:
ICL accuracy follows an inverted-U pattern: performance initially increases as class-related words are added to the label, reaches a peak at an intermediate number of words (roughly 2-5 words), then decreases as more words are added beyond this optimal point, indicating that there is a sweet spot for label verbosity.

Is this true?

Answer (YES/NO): YES